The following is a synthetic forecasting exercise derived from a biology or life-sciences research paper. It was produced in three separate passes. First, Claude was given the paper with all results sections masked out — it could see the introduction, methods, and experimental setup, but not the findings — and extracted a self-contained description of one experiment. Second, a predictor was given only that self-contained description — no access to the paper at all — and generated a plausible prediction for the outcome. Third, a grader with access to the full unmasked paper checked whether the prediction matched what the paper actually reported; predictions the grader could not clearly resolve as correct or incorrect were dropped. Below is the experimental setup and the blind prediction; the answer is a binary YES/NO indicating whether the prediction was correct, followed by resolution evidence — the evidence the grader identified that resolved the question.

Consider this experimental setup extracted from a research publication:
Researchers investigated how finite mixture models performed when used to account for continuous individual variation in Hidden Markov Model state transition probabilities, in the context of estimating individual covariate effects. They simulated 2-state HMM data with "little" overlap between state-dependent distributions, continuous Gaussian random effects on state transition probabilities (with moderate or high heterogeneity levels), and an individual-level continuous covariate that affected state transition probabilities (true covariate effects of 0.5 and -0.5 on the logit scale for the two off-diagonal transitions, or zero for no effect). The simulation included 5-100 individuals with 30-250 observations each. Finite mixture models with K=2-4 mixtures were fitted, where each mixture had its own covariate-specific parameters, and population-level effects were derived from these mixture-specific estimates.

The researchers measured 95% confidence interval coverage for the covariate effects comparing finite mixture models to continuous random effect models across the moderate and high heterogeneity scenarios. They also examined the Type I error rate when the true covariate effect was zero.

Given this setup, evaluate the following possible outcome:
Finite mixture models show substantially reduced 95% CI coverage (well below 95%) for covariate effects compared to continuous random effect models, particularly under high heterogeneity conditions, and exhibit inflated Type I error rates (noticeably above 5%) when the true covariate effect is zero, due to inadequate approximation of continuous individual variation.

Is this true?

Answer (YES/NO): YES